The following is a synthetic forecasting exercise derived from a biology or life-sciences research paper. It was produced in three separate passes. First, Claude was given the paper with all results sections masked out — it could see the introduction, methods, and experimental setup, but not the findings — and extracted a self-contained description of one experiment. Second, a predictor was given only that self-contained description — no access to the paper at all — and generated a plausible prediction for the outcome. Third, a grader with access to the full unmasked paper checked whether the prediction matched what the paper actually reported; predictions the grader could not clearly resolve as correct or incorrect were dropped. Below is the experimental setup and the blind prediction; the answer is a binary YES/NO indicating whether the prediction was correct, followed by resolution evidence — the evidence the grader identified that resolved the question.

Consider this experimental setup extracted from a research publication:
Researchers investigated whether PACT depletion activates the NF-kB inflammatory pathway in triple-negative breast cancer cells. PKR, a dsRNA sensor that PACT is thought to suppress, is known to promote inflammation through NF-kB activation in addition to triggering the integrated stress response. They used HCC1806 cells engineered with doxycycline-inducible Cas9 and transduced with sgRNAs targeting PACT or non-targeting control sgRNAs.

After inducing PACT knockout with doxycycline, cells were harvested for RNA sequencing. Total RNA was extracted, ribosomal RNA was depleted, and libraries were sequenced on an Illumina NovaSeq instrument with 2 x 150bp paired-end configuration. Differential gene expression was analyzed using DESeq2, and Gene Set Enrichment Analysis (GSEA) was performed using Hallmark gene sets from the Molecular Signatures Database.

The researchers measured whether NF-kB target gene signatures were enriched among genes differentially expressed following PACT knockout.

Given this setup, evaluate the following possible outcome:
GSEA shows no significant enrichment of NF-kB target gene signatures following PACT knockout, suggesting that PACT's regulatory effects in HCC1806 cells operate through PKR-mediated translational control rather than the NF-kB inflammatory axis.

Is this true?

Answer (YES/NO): NO